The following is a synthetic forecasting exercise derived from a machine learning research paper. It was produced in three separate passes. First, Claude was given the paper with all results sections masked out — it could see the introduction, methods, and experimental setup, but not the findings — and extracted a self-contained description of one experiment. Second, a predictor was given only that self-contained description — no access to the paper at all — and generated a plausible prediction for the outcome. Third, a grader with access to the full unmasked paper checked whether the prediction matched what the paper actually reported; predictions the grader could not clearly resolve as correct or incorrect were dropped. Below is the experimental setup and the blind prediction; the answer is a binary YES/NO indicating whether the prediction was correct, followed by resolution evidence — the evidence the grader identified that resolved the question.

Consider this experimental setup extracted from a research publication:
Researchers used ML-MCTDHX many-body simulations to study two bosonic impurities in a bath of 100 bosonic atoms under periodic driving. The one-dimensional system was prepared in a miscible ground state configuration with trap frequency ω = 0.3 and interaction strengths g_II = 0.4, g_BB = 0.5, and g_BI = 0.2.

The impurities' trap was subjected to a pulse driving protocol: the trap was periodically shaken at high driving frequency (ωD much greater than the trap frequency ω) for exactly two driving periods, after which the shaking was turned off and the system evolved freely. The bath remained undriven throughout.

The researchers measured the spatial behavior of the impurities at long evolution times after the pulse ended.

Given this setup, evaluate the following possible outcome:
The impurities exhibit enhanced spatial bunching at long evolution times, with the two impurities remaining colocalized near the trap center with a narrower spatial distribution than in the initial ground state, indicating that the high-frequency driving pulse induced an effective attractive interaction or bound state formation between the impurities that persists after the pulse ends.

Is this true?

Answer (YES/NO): NO